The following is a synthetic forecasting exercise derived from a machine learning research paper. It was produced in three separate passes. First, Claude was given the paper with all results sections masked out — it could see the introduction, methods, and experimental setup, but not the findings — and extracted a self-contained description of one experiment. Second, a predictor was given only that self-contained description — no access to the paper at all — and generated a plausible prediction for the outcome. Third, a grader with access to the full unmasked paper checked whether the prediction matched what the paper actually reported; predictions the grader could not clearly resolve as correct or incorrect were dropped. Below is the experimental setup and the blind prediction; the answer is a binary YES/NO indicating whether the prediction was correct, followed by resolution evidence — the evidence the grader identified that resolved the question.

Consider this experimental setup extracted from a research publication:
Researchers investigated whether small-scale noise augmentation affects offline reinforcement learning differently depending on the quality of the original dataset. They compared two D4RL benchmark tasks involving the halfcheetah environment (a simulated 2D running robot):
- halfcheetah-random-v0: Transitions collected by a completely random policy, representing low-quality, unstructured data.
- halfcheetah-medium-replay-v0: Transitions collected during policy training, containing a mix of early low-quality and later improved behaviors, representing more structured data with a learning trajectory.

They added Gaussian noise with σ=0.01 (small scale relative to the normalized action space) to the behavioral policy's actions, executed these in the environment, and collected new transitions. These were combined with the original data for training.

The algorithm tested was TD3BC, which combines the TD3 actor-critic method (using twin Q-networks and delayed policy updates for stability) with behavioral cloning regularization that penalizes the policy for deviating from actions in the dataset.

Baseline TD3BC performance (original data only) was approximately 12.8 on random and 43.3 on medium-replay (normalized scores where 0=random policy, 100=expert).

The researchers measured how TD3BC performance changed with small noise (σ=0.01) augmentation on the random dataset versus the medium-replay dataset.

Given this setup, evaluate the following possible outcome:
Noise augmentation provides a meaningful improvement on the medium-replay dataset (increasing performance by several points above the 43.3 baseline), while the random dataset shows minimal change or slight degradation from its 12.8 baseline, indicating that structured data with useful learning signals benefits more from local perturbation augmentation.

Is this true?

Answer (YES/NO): NO